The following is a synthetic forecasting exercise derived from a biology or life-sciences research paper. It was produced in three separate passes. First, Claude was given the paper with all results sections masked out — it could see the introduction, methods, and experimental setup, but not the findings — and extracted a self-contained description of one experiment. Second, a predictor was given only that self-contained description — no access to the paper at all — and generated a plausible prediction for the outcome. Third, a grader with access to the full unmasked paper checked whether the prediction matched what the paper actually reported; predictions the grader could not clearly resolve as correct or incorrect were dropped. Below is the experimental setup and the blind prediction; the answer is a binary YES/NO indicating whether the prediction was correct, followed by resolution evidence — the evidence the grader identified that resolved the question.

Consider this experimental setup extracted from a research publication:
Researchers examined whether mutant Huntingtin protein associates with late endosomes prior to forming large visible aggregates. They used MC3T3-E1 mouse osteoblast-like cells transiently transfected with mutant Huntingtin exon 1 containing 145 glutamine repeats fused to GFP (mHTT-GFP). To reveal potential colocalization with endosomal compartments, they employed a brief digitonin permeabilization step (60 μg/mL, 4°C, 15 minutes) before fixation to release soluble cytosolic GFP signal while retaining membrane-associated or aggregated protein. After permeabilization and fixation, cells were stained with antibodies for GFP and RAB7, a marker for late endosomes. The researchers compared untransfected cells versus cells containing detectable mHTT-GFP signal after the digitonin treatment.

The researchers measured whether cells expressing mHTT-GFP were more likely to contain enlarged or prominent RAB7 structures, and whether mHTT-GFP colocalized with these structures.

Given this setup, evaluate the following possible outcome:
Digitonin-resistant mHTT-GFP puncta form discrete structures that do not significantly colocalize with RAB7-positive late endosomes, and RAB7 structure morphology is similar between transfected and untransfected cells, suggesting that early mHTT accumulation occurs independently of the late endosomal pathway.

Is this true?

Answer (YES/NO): NO